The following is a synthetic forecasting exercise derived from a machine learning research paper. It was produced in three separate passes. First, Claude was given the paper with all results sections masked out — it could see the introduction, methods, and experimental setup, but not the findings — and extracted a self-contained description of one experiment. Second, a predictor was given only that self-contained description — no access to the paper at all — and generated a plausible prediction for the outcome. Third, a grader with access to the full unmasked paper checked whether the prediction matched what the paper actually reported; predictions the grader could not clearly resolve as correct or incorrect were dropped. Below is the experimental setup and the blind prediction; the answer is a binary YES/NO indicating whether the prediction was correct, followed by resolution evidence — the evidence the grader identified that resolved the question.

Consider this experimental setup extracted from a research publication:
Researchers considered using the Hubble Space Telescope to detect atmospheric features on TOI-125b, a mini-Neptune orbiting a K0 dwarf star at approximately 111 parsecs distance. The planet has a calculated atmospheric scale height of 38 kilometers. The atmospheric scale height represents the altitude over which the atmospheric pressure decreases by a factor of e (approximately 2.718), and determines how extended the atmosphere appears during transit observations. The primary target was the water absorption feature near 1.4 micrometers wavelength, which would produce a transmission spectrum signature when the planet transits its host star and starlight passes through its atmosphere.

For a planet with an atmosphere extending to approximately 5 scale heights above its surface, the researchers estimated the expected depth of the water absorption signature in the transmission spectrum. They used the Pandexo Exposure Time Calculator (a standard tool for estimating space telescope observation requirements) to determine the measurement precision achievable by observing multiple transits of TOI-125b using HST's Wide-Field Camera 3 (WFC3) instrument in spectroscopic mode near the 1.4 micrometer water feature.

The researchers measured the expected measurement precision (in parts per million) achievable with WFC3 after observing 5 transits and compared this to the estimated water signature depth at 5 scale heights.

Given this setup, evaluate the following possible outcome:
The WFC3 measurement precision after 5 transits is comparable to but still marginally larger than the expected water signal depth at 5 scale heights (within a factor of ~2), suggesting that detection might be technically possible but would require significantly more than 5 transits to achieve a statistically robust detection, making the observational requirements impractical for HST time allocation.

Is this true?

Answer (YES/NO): YES